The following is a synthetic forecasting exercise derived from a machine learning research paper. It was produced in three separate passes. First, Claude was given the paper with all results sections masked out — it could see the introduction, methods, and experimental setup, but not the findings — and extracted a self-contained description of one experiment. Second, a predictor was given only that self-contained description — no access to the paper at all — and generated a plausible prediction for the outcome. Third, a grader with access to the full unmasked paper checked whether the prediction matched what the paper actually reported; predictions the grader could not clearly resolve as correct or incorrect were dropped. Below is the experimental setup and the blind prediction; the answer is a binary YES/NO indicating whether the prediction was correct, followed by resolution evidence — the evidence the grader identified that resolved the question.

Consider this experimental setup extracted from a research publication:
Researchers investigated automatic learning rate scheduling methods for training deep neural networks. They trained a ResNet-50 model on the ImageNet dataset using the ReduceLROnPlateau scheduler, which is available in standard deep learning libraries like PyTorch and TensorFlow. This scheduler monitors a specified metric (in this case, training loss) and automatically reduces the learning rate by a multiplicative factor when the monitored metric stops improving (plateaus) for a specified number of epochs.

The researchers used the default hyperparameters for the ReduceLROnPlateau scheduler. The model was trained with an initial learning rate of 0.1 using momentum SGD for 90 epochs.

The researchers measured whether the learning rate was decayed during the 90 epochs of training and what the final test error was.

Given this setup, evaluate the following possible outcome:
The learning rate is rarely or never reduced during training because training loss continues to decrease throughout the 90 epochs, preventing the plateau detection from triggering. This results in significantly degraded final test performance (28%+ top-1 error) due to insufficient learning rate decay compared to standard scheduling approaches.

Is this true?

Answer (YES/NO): YES